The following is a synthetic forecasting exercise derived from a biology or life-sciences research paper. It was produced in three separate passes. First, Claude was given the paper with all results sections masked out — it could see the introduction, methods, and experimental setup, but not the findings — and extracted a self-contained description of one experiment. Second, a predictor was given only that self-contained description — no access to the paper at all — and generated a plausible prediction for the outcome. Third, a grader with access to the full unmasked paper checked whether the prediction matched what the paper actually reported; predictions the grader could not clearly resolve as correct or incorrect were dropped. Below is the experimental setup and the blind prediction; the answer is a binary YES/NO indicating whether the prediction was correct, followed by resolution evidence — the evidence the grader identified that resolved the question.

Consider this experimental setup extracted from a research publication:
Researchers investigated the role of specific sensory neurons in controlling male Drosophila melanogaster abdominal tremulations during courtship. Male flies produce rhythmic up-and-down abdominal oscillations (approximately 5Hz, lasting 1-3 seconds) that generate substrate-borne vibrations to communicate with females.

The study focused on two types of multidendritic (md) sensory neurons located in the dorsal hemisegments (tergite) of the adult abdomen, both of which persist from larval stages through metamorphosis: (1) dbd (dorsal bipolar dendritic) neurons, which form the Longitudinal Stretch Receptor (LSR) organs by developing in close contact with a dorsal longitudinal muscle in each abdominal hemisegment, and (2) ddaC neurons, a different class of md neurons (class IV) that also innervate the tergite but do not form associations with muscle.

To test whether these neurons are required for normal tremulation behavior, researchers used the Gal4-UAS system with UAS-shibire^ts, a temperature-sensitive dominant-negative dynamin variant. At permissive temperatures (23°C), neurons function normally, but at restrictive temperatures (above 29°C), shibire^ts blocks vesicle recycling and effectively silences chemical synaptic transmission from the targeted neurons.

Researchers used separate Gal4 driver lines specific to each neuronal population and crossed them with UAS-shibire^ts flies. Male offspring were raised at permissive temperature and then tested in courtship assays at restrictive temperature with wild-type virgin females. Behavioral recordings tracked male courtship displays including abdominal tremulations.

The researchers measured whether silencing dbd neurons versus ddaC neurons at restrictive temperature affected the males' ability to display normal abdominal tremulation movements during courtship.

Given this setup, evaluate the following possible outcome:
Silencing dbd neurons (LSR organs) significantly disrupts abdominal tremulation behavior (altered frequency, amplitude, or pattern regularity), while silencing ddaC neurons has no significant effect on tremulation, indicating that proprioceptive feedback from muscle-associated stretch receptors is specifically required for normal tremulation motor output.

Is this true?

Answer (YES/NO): NO